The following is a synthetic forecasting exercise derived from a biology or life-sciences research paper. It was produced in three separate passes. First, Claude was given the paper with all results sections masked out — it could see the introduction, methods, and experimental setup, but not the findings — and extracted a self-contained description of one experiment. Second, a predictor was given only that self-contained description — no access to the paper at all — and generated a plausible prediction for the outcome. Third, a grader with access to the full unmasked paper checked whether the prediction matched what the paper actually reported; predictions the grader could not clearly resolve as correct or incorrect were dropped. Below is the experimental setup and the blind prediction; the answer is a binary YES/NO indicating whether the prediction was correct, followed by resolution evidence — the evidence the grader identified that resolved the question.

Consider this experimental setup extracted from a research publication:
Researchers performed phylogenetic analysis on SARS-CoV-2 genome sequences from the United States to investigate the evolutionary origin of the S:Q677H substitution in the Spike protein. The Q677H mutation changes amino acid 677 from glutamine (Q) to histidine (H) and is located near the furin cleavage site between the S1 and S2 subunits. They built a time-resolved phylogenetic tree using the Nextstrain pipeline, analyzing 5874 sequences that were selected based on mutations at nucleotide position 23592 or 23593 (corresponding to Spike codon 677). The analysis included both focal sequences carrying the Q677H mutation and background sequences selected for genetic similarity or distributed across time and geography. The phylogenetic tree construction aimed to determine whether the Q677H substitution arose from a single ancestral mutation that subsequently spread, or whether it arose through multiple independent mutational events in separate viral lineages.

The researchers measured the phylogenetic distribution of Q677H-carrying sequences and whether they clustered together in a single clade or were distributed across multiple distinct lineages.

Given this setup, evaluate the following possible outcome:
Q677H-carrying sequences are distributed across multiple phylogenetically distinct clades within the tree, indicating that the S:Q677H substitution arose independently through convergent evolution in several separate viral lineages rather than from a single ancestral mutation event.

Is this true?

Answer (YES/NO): YES